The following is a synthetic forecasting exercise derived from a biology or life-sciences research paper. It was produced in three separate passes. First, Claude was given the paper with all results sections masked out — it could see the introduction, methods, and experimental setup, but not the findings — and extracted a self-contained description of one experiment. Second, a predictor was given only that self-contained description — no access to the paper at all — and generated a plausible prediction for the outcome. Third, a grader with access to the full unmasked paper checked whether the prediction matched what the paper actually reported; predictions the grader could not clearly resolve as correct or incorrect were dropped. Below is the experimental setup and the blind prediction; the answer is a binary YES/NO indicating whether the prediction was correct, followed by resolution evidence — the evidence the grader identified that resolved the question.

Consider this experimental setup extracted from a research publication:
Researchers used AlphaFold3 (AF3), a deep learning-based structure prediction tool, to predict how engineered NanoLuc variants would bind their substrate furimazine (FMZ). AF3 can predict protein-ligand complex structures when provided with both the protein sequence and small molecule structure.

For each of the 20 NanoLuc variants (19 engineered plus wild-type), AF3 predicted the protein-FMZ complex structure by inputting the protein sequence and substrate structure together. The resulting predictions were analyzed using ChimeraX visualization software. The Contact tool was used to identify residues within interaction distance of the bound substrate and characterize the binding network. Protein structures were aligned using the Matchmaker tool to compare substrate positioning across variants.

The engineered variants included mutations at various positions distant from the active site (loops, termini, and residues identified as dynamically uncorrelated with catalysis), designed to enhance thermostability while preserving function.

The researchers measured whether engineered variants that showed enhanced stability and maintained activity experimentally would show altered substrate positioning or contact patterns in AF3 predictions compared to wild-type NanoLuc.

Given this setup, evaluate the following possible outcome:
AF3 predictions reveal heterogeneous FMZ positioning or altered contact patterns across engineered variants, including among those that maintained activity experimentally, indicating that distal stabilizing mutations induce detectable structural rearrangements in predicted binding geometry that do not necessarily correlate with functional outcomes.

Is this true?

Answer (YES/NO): NO